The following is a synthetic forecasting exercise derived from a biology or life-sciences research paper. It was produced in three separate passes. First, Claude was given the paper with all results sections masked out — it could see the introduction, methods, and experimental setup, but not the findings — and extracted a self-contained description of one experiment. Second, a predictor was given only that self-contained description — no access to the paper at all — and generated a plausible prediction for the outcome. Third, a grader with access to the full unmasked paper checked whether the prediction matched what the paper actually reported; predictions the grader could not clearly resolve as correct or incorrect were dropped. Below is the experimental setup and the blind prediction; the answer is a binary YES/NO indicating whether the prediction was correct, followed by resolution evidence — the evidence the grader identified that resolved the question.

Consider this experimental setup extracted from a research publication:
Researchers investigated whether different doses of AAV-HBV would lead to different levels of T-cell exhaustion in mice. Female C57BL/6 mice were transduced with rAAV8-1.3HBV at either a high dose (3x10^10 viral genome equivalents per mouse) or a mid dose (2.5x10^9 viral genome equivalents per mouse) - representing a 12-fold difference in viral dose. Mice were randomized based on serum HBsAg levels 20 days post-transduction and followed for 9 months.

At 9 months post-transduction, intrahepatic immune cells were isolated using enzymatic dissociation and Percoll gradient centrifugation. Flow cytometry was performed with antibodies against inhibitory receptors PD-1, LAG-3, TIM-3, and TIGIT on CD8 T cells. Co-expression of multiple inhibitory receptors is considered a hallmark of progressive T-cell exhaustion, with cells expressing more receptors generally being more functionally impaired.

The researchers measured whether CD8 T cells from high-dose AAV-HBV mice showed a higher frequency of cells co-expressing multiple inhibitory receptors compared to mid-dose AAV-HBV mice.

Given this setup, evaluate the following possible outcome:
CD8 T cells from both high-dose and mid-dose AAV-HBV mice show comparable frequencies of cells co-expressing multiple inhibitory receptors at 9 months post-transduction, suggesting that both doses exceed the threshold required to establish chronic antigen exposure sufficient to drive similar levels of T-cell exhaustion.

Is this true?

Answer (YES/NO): NO